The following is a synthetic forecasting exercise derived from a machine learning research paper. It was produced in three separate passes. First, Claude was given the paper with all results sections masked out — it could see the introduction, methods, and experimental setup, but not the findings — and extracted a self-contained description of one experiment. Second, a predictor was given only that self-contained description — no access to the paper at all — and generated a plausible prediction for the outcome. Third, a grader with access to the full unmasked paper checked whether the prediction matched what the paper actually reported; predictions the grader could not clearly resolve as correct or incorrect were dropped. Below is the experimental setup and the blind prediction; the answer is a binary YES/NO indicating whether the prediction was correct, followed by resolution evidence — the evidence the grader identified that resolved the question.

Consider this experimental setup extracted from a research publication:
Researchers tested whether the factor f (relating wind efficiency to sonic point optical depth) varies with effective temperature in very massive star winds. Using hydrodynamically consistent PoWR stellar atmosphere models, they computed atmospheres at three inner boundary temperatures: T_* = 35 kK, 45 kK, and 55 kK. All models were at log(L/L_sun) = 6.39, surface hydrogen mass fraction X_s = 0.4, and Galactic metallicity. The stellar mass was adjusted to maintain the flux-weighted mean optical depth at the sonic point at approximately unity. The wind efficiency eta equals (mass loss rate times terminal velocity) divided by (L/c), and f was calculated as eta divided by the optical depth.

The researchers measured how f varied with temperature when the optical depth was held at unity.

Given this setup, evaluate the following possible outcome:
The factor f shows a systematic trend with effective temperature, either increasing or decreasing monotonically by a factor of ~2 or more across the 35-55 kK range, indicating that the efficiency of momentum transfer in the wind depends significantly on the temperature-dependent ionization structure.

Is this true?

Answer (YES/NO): NO